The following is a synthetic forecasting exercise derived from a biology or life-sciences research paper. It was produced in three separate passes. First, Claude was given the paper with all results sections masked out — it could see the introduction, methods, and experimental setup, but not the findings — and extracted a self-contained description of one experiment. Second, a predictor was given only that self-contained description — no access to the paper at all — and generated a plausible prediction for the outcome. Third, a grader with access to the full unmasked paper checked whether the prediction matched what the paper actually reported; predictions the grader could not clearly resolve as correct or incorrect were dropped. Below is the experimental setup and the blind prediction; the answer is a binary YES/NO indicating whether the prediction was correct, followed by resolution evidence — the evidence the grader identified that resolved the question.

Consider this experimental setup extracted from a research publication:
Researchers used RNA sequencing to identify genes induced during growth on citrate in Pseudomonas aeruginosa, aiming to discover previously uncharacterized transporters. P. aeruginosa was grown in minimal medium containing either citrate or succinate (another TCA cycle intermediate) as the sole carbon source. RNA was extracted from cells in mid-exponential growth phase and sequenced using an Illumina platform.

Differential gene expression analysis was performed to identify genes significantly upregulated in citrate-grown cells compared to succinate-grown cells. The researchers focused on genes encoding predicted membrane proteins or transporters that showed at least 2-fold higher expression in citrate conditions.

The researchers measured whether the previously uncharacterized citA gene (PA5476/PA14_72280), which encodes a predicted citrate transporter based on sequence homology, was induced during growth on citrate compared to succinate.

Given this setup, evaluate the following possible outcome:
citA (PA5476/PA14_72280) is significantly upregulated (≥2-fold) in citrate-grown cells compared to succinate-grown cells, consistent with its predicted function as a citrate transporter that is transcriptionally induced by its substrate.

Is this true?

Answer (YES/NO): NO